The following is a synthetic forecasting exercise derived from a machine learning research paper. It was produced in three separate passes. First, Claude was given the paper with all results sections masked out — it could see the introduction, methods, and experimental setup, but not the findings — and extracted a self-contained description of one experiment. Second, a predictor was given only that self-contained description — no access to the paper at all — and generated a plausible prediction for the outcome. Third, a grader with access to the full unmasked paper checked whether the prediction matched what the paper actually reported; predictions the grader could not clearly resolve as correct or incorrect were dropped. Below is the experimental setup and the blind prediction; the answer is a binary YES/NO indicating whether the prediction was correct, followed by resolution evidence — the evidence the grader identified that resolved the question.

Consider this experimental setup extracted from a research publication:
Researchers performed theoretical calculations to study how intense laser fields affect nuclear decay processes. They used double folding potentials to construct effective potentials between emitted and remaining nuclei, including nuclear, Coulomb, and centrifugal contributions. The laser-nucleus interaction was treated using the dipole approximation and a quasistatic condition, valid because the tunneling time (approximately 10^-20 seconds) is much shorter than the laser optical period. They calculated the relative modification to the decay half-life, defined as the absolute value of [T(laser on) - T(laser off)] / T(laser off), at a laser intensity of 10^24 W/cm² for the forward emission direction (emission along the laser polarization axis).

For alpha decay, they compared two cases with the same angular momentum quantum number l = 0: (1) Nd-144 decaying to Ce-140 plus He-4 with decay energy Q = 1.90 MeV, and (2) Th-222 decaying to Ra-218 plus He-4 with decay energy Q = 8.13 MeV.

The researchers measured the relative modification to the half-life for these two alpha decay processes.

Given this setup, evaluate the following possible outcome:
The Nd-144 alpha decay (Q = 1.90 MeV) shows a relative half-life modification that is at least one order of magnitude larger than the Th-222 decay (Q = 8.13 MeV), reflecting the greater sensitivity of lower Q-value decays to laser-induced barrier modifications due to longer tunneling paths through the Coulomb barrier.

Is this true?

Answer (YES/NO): YES